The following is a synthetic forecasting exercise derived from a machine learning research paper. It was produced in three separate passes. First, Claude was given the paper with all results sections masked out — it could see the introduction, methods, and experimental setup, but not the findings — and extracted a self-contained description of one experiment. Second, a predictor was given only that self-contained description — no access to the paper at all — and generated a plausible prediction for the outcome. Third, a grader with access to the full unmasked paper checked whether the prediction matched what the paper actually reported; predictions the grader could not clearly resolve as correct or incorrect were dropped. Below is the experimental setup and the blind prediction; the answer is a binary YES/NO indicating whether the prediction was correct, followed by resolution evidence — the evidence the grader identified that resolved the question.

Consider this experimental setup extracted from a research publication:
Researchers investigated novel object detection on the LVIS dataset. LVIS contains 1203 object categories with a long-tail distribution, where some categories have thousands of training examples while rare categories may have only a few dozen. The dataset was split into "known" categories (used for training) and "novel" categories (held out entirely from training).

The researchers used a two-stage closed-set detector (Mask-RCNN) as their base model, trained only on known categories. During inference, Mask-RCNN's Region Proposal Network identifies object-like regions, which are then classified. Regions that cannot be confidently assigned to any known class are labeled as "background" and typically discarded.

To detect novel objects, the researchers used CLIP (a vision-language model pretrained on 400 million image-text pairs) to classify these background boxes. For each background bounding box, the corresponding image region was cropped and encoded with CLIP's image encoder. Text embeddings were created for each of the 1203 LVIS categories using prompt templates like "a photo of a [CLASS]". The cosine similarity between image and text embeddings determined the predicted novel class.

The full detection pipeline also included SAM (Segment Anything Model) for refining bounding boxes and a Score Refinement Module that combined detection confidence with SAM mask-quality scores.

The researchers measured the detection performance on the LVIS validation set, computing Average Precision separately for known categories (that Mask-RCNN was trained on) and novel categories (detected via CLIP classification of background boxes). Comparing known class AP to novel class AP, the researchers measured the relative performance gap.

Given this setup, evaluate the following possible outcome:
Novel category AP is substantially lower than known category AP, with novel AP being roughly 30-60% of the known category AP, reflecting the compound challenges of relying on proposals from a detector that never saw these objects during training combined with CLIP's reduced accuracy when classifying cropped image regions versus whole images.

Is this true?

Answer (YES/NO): YES